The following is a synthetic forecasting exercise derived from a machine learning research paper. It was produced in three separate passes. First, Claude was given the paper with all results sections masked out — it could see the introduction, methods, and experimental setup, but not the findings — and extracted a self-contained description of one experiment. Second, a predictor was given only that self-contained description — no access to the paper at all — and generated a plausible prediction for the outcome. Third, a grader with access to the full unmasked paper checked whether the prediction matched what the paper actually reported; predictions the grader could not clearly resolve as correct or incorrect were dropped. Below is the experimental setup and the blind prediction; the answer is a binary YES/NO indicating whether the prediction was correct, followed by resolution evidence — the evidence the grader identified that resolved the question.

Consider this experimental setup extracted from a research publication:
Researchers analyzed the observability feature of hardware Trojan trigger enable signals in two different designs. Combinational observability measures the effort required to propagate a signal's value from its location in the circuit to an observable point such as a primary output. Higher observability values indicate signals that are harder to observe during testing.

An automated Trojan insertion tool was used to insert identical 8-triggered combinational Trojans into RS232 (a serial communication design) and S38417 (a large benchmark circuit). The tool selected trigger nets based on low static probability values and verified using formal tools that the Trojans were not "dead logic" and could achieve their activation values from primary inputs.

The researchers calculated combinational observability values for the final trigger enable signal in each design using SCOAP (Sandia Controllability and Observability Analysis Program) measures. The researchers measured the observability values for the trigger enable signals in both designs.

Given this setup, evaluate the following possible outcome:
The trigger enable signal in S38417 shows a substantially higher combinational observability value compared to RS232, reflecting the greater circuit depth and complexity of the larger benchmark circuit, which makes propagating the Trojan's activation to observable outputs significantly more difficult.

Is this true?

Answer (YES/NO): NO